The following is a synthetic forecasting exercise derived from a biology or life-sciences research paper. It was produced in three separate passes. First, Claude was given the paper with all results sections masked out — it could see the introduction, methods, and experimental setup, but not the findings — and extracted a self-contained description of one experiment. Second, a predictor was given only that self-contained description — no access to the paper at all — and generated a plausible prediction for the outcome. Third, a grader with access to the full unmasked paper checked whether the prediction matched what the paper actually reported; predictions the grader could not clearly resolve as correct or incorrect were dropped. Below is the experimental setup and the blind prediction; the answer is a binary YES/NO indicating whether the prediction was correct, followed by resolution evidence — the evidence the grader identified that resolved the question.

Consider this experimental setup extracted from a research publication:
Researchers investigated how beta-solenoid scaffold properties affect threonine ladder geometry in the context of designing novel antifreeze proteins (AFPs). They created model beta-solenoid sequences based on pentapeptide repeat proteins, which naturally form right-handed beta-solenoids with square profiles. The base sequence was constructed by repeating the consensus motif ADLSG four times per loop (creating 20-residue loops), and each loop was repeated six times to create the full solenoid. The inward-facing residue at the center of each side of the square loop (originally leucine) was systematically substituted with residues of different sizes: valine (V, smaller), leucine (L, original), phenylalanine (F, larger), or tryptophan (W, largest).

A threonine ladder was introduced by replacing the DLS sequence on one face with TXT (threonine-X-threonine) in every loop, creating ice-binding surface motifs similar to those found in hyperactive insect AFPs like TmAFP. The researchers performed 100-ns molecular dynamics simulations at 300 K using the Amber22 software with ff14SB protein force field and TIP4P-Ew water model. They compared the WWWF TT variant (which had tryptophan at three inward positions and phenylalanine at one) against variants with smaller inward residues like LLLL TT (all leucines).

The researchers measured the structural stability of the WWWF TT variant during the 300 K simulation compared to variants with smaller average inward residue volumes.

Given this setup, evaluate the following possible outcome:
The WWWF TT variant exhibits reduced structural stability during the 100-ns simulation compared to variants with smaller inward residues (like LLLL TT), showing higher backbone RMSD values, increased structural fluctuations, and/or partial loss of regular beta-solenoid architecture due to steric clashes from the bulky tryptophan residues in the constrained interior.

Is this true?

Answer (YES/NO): YES